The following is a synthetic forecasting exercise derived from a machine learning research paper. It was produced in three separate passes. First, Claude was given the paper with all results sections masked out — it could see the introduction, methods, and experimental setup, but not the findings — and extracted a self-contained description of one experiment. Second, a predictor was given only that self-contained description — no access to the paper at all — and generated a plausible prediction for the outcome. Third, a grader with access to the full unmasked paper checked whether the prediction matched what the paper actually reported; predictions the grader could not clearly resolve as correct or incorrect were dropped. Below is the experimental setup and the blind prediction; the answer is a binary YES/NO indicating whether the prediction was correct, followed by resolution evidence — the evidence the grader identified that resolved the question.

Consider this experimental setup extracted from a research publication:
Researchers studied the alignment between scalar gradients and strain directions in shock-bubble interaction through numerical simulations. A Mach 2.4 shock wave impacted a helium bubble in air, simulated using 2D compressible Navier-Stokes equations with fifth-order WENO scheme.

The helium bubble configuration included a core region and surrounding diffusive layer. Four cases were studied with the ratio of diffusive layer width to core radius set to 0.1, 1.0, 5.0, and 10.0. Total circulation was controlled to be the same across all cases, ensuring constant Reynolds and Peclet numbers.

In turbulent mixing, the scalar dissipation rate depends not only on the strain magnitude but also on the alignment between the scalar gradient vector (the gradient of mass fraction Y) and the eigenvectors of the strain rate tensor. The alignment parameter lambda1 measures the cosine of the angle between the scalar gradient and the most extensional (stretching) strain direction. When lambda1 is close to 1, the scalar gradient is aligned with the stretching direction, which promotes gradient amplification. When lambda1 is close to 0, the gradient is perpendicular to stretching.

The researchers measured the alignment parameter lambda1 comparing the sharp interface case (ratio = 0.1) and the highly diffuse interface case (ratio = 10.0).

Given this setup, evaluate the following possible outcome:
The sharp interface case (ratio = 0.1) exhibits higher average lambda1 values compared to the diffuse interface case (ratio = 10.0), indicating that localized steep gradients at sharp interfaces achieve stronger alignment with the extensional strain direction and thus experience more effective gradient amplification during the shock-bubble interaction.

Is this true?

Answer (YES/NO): NO